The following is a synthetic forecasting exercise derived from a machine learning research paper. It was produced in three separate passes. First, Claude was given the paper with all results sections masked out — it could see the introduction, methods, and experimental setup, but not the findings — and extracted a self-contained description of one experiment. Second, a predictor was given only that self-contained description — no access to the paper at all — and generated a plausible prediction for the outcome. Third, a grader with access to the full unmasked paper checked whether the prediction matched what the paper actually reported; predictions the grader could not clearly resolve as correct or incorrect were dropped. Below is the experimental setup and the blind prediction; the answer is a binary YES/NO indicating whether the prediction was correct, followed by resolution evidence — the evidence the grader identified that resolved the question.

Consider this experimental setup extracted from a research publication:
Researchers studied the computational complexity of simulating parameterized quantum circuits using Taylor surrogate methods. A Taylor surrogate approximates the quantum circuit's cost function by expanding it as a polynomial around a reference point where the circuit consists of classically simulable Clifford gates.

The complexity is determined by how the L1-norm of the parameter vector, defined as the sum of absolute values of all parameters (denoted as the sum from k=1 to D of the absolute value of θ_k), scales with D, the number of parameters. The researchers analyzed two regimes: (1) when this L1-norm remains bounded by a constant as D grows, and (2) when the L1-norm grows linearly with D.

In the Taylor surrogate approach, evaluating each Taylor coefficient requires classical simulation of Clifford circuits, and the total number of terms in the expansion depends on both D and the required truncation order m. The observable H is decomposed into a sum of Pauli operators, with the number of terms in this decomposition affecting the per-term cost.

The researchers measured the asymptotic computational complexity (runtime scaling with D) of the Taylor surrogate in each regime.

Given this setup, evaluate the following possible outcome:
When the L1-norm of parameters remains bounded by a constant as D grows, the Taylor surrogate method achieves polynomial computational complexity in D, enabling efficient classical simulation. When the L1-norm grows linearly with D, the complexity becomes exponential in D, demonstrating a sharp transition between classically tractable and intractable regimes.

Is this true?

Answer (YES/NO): YES